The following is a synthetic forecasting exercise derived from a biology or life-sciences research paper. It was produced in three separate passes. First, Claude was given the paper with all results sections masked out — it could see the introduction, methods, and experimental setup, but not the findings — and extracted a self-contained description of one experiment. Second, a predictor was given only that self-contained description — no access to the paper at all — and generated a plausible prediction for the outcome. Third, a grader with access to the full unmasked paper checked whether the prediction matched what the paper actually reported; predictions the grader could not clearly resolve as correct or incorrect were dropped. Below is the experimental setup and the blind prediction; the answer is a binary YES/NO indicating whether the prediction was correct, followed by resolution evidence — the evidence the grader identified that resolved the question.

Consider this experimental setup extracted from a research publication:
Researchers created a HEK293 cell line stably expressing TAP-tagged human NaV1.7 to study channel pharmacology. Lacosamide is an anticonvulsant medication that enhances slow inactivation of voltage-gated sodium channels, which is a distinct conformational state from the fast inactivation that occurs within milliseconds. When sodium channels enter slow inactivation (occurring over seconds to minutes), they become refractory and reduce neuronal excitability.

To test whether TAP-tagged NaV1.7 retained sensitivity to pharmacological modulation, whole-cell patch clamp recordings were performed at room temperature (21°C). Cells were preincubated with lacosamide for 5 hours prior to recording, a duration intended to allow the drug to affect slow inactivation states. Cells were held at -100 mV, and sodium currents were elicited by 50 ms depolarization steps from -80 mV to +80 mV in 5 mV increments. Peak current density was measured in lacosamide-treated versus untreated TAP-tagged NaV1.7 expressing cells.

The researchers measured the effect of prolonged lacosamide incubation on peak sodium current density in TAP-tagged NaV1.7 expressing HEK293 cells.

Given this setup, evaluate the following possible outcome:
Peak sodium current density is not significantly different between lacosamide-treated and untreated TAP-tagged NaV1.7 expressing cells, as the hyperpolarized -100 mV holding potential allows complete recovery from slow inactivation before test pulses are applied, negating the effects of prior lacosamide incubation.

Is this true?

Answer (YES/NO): YES